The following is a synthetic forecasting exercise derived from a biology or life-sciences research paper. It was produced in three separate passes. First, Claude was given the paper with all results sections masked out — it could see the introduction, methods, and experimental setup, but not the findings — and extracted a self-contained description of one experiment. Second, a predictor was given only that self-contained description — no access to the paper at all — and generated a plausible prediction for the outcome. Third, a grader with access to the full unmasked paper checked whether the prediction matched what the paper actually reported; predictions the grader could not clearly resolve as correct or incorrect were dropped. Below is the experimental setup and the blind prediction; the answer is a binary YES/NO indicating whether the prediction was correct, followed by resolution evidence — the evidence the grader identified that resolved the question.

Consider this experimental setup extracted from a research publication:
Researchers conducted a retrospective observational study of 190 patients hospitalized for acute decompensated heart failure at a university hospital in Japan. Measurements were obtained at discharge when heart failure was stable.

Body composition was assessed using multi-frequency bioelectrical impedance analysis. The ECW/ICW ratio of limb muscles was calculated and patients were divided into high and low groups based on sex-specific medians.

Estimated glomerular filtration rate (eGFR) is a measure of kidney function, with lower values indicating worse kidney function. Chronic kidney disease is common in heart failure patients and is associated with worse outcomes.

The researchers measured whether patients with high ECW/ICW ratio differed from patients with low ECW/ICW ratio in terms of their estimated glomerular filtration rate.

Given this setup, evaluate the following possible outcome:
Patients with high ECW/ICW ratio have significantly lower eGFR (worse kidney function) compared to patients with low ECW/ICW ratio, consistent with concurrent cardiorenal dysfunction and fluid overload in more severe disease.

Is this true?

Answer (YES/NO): YES